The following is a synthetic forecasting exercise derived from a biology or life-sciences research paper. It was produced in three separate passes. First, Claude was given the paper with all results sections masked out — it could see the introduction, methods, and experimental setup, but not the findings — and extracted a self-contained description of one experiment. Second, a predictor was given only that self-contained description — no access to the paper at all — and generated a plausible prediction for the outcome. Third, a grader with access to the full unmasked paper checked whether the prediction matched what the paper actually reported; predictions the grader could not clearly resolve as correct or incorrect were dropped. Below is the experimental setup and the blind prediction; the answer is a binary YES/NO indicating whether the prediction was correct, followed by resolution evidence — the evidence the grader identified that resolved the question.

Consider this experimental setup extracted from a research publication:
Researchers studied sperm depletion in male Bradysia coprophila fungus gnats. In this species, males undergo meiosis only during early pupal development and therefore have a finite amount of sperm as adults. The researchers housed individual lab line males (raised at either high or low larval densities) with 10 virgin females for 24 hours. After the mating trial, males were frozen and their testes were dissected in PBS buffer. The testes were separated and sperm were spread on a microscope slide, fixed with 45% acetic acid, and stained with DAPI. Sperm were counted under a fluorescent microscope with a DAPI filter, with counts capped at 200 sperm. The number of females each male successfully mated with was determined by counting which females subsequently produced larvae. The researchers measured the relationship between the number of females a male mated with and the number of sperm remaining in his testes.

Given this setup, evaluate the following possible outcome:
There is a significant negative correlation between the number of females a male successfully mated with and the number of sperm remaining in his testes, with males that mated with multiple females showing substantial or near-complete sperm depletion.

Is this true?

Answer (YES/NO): YES